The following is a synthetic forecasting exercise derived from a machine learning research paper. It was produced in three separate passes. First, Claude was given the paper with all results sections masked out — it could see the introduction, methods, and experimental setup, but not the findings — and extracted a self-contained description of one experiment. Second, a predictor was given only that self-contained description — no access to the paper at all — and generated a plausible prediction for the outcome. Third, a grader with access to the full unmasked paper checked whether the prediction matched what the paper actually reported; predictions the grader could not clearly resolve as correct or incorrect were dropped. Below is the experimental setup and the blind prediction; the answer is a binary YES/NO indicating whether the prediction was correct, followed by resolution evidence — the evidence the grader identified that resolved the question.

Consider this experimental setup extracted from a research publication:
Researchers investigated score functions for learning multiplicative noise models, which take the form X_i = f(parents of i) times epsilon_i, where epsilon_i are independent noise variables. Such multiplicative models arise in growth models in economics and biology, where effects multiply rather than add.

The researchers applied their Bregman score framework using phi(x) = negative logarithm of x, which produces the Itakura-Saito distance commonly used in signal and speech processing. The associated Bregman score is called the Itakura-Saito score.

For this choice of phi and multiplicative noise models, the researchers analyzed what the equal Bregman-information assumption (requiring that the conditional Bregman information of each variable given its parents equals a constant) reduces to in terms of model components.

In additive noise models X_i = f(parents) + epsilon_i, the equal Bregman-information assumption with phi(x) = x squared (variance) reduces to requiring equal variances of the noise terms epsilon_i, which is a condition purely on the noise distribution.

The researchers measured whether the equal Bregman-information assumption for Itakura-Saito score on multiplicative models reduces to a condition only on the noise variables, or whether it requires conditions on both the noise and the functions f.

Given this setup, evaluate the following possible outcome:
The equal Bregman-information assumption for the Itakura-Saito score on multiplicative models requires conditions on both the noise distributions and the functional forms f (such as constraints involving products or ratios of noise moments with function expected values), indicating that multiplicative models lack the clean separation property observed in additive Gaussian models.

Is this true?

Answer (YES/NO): NO